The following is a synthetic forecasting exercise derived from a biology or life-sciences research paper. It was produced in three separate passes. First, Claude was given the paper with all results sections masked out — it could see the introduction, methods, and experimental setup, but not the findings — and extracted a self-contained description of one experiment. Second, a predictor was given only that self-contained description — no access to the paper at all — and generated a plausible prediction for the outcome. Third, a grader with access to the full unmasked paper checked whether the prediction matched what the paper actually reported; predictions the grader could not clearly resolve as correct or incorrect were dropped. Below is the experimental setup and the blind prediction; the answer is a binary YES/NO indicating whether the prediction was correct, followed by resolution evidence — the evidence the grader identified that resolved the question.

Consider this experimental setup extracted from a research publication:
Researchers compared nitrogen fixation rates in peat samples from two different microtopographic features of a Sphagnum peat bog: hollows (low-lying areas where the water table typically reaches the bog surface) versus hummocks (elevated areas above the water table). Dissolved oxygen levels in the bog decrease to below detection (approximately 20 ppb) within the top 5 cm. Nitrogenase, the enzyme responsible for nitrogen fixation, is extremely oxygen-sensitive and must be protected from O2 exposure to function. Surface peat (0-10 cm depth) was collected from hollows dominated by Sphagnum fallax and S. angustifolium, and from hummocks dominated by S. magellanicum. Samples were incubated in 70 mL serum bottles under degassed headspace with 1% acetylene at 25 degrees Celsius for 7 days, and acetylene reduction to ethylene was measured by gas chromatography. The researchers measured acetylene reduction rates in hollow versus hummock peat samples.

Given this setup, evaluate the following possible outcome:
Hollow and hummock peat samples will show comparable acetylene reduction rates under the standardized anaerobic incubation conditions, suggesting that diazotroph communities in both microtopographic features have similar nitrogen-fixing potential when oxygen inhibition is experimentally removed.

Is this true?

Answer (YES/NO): NO